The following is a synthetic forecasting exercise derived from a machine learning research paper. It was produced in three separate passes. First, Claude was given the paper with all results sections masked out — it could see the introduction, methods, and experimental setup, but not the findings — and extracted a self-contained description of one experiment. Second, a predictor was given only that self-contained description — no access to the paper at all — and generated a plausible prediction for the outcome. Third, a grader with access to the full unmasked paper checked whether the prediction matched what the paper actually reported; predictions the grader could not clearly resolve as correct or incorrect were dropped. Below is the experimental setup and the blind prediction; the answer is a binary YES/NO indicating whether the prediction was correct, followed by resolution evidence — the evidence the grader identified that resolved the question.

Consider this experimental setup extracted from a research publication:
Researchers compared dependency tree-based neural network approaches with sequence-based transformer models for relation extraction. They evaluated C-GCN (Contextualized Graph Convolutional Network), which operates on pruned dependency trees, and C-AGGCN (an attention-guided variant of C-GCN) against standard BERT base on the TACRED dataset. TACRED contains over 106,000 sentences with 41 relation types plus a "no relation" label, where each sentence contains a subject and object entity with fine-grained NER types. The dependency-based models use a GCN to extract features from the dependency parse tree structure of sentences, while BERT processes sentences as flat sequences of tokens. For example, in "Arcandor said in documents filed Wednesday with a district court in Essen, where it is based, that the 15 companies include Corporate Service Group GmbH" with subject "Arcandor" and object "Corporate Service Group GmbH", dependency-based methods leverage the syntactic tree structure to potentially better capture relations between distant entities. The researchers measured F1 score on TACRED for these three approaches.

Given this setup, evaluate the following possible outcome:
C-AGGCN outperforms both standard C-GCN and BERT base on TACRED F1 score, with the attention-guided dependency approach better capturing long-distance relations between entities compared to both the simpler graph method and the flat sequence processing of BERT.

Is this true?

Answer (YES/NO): NO